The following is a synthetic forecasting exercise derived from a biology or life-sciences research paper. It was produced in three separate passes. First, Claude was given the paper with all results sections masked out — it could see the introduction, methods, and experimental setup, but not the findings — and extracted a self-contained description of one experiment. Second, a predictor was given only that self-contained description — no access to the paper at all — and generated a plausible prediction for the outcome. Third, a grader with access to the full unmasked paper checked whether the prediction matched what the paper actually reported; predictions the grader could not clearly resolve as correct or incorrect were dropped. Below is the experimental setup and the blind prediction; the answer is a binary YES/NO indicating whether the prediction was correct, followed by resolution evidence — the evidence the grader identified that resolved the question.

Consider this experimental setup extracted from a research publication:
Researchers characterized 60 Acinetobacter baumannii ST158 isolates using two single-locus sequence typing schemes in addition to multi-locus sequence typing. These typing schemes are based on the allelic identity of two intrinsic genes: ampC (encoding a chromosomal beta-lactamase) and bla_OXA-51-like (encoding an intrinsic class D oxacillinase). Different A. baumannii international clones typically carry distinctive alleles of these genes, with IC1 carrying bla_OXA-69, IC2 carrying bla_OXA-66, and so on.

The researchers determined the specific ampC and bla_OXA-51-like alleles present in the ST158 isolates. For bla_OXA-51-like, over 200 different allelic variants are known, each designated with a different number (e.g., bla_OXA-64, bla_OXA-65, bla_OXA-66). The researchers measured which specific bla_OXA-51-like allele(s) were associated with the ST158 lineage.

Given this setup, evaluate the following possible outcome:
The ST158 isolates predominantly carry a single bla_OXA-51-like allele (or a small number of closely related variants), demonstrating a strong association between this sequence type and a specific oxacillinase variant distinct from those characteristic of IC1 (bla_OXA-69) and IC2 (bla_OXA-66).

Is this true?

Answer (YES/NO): YES